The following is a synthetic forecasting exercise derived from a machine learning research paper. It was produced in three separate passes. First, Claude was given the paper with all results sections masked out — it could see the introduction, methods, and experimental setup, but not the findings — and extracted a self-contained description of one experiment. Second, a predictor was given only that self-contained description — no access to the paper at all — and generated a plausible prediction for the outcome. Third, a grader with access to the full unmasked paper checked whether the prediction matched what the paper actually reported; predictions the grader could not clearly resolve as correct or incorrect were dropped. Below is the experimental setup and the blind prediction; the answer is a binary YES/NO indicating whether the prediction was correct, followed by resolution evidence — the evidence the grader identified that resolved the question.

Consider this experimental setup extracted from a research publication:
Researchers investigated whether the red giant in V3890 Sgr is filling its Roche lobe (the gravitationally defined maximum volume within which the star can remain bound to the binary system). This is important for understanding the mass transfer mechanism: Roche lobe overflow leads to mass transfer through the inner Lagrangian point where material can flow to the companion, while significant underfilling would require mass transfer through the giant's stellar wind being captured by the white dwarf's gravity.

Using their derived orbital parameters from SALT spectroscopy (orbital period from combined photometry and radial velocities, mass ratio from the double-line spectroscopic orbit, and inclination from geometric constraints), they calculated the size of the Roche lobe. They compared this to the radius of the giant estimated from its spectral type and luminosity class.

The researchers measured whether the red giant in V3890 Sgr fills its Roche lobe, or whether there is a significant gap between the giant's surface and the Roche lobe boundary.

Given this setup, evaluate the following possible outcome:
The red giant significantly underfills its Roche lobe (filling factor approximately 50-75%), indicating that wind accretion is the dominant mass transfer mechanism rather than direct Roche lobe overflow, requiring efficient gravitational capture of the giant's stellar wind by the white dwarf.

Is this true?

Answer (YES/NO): NO